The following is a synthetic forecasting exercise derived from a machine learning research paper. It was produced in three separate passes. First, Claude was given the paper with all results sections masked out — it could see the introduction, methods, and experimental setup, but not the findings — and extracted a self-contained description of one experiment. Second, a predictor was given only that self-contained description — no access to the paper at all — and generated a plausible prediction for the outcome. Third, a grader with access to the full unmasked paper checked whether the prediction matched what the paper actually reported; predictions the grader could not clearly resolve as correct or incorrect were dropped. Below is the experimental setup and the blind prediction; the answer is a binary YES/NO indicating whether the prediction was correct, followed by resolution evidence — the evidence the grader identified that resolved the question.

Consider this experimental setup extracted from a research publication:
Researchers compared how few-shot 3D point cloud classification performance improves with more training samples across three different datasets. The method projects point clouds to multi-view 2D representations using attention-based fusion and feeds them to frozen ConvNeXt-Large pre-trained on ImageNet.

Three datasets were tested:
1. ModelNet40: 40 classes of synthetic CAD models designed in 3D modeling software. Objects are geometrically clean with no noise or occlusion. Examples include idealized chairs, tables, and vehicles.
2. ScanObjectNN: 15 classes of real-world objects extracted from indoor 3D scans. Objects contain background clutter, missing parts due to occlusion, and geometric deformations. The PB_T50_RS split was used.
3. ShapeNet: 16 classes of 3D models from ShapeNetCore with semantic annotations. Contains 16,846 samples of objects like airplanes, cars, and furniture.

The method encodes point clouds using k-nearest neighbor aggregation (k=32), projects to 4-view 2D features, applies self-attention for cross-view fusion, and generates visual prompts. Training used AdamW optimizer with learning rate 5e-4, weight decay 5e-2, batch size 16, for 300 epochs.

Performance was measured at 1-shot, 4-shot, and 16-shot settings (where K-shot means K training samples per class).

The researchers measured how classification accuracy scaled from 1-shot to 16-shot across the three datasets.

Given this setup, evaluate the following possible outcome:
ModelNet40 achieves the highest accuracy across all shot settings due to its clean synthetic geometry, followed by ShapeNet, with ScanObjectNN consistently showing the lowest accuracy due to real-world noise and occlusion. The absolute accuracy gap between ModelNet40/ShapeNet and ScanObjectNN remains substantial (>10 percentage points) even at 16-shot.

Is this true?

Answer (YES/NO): NO